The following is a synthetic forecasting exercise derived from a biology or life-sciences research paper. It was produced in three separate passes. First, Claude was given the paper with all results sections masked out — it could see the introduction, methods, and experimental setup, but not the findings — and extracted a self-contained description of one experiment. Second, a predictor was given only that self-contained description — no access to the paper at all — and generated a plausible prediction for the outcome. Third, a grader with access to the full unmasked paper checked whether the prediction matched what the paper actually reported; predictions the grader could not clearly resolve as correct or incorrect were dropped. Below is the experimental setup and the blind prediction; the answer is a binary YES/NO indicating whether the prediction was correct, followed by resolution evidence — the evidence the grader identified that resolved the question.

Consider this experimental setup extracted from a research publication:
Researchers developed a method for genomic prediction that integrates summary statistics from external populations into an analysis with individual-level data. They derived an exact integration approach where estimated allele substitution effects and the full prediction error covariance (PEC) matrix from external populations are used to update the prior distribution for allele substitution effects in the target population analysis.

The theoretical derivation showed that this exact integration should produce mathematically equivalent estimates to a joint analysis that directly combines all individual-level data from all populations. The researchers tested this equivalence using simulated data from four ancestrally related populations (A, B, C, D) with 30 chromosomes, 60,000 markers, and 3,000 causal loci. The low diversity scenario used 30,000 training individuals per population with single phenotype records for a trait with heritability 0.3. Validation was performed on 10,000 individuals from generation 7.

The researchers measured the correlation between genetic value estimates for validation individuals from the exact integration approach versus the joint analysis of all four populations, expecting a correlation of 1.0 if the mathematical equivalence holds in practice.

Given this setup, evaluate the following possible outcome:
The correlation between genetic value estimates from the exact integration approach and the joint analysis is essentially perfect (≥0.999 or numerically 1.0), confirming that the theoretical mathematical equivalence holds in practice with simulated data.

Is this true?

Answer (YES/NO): YES